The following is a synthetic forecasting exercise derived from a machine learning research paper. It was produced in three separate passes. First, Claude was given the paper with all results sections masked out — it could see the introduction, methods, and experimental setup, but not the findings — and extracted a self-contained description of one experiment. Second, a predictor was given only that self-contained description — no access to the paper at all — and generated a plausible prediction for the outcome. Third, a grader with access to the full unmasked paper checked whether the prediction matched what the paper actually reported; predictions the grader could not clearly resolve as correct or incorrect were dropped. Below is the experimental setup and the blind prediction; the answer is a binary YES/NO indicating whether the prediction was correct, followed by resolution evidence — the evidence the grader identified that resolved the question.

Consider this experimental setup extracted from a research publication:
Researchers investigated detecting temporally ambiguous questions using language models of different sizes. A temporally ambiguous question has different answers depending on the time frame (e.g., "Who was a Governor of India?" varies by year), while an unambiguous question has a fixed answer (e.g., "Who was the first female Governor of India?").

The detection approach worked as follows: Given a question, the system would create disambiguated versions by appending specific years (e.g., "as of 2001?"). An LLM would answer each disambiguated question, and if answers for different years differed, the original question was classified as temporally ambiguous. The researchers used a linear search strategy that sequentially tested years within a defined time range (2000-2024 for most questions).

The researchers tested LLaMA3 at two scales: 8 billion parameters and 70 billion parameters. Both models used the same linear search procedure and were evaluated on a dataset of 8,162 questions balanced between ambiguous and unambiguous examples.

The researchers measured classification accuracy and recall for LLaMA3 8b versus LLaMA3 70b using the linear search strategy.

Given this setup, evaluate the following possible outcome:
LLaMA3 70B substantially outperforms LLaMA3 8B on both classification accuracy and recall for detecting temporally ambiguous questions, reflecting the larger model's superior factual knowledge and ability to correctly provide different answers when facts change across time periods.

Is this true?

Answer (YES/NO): NO